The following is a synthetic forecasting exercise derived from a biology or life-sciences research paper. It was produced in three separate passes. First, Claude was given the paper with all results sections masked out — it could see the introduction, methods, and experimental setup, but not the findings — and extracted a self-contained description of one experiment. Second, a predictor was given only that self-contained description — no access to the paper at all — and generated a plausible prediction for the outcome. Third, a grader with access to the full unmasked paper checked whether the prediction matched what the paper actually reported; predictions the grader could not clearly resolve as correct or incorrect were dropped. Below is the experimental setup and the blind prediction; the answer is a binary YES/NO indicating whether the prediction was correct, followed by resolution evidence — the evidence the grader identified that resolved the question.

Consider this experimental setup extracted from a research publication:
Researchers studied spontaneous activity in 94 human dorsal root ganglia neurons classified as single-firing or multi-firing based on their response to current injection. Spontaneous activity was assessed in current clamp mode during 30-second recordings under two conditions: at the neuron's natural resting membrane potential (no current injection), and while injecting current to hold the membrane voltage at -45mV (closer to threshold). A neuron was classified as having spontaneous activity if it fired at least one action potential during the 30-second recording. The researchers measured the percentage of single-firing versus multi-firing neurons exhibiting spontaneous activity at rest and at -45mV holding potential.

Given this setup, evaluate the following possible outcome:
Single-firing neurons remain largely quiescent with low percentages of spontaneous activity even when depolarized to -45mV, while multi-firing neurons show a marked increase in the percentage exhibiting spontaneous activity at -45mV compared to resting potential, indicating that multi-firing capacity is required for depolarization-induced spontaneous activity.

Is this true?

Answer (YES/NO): NO